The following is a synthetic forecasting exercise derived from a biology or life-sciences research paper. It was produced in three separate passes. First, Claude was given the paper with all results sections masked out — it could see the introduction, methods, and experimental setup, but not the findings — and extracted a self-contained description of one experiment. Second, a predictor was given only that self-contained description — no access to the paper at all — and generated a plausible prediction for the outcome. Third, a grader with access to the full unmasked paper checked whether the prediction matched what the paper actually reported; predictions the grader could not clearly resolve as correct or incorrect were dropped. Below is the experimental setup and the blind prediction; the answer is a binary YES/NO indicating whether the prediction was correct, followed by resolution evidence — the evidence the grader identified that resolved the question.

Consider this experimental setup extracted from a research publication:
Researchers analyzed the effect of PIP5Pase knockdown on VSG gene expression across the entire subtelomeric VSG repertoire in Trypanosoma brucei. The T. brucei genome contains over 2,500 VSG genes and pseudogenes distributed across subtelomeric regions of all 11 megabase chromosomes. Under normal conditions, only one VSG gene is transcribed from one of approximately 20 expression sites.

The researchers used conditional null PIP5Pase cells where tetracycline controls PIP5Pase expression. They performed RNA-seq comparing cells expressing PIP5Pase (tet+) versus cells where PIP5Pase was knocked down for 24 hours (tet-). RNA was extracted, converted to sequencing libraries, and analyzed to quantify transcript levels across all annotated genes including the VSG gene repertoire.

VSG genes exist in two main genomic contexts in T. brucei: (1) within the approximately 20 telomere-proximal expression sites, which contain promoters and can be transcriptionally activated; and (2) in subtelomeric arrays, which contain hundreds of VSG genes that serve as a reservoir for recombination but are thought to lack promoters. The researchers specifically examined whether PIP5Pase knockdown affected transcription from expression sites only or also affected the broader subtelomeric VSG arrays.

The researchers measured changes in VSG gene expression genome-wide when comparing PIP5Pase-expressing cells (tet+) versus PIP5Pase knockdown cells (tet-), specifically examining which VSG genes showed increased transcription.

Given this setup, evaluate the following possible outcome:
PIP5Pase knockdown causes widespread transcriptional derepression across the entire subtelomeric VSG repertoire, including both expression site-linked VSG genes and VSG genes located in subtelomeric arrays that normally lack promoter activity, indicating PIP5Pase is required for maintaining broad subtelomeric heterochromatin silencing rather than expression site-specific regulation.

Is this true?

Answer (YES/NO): YES